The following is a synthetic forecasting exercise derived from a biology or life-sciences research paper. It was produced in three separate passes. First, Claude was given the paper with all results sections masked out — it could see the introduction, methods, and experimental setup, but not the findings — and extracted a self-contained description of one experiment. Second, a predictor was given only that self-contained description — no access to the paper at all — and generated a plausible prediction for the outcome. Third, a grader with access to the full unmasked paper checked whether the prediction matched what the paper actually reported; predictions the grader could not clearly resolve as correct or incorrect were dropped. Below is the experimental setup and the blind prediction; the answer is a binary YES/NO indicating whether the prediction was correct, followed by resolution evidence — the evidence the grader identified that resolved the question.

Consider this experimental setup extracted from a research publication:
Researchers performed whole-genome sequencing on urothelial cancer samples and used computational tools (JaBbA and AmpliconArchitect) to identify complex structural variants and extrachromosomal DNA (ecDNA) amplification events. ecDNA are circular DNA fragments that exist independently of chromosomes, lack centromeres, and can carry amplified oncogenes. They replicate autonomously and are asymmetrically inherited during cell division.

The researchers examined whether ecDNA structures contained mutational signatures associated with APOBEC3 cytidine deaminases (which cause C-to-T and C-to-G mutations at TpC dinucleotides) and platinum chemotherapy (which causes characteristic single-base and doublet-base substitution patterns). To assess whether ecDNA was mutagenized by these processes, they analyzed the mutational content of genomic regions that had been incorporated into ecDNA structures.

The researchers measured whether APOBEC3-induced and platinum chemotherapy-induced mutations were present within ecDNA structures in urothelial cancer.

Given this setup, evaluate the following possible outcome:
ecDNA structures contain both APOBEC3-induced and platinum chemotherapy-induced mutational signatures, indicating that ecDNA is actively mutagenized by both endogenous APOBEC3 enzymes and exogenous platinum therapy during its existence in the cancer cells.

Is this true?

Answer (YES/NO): YES